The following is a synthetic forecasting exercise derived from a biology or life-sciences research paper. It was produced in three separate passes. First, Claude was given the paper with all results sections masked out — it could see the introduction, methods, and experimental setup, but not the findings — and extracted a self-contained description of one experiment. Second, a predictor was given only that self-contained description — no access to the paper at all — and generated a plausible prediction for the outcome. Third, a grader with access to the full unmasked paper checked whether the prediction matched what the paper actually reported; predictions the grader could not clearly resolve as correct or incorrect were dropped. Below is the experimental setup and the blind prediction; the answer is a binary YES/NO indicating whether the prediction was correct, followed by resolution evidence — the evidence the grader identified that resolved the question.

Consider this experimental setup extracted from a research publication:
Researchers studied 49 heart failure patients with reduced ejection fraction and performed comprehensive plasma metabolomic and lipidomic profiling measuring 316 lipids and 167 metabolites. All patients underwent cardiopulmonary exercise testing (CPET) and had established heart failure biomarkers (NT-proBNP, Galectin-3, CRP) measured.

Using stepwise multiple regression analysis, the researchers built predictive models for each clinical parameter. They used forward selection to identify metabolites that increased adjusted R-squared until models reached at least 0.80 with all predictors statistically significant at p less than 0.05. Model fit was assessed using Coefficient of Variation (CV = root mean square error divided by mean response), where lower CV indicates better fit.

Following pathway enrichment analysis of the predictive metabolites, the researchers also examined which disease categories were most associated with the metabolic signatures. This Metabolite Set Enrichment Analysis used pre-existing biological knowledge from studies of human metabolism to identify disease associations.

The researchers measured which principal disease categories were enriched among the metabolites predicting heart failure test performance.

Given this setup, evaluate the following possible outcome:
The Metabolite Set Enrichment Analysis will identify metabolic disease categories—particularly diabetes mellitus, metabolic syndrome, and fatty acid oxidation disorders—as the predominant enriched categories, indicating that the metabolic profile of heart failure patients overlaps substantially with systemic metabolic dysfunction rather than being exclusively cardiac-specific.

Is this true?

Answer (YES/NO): NO